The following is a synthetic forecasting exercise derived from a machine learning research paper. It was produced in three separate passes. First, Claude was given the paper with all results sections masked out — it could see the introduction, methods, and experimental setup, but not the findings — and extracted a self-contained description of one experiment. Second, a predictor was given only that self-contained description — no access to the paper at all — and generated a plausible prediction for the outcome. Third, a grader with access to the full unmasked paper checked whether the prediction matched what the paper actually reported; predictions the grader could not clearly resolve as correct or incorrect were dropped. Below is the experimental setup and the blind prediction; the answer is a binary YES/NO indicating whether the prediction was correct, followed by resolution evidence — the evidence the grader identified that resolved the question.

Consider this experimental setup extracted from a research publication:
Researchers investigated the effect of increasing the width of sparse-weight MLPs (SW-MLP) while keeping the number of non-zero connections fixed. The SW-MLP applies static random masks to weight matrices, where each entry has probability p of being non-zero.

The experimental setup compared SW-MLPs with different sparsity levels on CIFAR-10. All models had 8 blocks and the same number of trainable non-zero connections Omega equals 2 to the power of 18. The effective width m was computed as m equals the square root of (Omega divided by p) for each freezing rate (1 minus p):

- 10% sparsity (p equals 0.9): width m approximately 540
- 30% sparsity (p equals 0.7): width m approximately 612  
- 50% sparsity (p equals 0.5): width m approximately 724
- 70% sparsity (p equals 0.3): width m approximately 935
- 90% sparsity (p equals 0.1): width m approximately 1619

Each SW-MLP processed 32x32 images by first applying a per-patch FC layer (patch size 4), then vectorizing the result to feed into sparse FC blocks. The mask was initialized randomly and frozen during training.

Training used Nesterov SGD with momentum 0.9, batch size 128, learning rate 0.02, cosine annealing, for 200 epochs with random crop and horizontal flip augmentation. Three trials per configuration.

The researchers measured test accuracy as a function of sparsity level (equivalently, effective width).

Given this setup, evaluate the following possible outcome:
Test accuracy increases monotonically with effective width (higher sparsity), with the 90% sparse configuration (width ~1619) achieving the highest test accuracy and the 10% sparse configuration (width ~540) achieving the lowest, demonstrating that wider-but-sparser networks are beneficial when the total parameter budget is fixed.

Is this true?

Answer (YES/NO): NO